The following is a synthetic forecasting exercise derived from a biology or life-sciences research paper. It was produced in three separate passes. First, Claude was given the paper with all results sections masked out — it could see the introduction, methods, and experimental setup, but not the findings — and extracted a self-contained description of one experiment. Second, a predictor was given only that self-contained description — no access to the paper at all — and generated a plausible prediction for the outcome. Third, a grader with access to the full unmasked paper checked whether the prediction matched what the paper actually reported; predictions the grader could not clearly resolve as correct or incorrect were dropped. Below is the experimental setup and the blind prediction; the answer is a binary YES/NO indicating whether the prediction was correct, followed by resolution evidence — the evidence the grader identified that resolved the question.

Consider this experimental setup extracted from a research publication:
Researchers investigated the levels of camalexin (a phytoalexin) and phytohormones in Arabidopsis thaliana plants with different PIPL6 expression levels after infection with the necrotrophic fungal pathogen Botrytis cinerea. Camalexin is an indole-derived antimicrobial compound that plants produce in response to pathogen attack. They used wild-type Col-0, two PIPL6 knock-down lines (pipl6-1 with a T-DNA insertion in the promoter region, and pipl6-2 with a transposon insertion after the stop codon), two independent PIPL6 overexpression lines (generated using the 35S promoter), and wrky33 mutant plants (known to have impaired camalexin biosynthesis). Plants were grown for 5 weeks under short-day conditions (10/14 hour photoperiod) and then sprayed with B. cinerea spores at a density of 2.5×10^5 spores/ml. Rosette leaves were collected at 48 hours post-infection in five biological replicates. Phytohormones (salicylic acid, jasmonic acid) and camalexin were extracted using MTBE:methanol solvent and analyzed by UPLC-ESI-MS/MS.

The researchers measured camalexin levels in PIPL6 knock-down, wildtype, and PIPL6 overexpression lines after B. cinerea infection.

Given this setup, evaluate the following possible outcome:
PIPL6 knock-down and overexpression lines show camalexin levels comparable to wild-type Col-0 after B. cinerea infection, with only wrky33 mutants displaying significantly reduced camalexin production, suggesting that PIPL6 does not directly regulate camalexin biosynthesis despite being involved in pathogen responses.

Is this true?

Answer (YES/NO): NO